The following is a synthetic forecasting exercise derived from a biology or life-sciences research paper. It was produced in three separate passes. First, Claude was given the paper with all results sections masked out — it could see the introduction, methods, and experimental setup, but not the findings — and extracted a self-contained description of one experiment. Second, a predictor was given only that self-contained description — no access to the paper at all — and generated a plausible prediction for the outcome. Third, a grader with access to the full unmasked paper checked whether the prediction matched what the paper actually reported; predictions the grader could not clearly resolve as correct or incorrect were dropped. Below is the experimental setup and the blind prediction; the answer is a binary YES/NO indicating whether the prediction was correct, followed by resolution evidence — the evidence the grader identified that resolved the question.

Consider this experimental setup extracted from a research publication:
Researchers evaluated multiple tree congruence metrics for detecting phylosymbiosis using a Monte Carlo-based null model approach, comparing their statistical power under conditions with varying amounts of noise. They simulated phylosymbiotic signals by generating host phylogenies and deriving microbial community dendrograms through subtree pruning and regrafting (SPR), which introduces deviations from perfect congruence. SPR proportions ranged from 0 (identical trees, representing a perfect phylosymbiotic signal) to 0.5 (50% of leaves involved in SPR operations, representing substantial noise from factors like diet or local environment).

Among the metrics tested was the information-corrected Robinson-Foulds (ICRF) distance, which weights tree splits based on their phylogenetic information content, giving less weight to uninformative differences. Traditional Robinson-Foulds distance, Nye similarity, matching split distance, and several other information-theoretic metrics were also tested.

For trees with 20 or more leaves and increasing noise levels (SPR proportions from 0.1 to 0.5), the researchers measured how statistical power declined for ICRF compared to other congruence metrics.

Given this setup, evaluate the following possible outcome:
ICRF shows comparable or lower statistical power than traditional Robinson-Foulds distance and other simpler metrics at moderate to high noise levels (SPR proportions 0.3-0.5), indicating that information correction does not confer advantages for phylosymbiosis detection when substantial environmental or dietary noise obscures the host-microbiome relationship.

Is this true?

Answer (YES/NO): YES